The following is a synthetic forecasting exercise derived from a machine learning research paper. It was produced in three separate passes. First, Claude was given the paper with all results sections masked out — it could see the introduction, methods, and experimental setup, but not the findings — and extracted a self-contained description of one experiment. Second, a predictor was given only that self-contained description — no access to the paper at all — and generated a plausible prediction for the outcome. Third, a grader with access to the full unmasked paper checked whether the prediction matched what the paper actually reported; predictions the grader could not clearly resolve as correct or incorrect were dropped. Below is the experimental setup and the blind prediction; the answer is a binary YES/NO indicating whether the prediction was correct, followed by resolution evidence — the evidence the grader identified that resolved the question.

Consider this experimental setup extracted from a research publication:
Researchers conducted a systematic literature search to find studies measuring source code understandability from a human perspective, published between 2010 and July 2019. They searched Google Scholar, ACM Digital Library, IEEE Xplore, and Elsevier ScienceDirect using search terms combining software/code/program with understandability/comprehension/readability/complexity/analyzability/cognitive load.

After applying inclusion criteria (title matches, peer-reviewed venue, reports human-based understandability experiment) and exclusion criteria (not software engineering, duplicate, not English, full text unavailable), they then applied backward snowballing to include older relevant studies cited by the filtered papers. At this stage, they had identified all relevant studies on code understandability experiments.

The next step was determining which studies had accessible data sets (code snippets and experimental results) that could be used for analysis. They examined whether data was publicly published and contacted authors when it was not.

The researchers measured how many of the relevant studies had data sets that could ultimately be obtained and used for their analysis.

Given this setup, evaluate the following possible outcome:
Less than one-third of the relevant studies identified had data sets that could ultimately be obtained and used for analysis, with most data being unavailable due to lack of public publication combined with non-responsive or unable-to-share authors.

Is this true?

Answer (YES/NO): NO